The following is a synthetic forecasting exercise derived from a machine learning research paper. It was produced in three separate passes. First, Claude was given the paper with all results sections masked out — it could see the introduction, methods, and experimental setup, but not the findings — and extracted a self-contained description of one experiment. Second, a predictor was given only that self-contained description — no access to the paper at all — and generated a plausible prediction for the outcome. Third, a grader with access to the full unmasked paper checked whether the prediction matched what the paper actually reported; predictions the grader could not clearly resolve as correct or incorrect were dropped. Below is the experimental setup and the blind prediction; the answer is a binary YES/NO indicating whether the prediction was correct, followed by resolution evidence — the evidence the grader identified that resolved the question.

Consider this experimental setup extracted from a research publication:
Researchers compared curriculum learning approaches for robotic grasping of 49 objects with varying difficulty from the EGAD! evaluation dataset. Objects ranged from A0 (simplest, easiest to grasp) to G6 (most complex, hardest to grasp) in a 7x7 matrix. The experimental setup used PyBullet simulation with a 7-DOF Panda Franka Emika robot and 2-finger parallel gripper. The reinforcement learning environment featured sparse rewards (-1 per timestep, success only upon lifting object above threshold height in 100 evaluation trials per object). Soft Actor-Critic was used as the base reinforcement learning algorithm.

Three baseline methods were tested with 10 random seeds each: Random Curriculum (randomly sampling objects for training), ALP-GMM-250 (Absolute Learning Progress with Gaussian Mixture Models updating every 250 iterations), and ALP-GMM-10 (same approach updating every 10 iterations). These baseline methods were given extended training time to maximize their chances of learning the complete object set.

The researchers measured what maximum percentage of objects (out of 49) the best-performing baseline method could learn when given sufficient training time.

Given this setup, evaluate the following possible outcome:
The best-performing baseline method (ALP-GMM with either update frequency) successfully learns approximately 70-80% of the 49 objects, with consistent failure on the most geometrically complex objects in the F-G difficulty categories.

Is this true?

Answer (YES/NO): NO